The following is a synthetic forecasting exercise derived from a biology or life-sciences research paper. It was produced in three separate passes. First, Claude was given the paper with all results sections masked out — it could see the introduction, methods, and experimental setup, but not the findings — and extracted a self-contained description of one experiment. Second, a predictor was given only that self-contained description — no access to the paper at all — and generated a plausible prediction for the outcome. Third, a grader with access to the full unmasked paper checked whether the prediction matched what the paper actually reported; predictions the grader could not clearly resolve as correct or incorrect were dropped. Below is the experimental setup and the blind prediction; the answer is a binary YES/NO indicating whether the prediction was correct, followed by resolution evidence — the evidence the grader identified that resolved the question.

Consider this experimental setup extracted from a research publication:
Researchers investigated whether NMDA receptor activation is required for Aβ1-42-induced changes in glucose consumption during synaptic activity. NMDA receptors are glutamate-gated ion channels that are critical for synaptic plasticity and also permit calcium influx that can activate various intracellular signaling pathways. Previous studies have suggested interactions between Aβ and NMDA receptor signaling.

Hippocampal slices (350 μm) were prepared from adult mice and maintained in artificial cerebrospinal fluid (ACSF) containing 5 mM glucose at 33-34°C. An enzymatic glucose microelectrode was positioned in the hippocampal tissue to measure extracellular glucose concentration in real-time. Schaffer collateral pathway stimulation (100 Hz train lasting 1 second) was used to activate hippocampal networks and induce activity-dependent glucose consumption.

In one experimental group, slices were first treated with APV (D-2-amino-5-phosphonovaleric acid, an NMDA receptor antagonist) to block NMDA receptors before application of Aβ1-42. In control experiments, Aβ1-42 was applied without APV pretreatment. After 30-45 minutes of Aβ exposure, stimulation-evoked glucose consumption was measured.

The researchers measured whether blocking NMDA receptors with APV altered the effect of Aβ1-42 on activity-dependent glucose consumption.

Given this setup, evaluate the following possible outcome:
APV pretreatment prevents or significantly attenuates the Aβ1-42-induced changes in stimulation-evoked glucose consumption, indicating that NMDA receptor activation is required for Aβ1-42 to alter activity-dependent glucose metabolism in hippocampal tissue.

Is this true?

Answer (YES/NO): YES